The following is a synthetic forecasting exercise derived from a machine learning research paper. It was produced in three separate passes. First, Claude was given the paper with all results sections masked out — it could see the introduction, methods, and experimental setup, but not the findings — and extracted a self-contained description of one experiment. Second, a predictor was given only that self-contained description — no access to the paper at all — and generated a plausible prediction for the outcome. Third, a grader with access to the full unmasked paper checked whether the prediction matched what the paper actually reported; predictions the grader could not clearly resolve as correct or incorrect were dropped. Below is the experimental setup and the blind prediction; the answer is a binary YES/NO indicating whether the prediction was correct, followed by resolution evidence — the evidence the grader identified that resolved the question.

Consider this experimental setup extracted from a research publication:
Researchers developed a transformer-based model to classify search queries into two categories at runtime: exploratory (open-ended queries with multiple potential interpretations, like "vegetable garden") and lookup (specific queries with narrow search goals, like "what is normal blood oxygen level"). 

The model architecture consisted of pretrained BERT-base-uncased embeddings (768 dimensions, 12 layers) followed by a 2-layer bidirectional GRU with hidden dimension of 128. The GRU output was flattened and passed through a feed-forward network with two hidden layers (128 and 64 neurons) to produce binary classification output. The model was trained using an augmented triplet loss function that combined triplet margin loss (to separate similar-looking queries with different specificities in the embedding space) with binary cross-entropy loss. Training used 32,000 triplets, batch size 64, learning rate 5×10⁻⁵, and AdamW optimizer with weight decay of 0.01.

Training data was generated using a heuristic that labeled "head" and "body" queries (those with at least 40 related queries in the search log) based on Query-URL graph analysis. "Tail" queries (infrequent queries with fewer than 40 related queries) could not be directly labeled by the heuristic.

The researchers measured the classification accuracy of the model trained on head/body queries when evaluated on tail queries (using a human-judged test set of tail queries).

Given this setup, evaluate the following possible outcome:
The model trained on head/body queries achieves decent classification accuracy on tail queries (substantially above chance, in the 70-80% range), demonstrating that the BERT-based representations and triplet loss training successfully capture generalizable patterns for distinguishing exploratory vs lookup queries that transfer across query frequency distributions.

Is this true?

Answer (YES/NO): YES